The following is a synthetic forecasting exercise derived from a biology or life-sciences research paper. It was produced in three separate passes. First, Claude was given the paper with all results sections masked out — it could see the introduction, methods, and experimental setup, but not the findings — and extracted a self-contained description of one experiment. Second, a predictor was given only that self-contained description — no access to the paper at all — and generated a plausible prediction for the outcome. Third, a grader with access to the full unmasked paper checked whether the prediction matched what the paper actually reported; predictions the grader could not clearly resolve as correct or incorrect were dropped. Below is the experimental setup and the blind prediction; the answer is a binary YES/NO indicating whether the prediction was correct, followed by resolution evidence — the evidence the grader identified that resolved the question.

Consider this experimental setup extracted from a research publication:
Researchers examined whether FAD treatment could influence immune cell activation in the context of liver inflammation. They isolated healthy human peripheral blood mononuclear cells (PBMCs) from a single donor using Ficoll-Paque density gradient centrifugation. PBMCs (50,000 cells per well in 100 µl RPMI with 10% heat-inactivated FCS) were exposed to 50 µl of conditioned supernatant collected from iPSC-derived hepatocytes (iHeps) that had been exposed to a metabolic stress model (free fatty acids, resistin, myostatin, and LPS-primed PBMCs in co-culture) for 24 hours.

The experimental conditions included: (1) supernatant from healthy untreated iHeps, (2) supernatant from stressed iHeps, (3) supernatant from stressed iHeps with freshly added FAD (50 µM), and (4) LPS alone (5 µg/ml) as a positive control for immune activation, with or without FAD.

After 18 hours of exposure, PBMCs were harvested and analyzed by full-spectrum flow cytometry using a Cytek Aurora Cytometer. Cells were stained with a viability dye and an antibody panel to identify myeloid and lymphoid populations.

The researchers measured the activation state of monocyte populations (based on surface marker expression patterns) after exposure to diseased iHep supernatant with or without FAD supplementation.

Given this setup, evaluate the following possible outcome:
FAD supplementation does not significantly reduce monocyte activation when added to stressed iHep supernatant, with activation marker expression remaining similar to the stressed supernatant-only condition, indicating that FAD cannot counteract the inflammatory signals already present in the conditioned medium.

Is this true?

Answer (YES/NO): NO